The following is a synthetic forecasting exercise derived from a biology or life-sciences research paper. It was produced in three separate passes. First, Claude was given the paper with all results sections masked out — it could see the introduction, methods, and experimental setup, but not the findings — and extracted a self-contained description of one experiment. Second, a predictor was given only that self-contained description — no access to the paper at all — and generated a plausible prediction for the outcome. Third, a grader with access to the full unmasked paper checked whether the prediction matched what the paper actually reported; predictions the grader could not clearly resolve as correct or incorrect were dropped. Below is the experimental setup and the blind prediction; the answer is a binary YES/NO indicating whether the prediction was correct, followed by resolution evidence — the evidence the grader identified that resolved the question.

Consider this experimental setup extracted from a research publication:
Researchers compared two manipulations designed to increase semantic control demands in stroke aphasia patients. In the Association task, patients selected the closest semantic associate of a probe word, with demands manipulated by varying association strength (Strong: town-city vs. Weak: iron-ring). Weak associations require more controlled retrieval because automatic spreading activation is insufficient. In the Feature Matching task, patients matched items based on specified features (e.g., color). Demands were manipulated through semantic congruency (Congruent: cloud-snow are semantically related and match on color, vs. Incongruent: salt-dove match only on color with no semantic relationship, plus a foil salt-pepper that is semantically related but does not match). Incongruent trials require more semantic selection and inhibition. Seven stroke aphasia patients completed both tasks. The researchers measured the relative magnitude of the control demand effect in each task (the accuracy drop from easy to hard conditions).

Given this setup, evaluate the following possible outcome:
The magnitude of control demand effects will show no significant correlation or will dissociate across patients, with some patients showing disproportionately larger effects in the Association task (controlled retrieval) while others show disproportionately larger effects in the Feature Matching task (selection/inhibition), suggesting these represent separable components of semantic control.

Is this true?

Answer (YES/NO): NO